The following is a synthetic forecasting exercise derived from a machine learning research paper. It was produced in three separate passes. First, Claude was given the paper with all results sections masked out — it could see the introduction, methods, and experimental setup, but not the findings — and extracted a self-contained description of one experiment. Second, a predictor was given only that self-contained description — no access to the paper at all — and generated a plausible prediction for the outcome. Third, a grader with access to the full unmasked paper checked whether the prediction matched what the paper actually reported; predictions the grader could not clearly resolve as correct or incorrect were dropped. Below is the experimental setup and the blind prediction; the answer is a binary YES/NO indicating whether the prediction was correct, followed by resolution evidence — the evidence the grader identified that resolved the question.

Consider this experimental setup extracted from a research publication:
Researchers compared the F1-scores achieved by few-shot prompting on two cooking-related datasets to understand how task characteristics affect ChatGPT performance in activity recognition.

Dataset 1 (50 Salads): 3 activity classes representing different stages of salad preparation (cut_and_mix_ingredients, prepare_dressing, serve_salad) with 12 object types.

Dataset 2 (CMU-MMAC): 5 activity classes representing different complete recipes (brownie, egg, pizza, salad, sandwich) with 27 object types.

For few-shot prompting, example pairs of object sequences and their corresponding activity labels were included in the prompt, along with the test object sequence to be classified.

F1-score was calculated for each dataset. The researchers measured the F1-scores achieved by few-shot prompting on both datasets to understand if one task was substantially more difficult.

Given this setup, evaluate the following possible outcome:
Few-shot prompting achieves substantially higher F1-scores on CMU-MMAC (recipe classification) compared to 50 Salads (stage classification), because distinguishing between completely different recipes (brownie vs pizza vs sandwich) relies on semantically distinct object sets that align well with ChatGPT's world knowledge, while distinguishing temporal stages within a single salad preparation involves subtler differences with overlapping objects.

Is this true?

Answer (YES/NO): YES